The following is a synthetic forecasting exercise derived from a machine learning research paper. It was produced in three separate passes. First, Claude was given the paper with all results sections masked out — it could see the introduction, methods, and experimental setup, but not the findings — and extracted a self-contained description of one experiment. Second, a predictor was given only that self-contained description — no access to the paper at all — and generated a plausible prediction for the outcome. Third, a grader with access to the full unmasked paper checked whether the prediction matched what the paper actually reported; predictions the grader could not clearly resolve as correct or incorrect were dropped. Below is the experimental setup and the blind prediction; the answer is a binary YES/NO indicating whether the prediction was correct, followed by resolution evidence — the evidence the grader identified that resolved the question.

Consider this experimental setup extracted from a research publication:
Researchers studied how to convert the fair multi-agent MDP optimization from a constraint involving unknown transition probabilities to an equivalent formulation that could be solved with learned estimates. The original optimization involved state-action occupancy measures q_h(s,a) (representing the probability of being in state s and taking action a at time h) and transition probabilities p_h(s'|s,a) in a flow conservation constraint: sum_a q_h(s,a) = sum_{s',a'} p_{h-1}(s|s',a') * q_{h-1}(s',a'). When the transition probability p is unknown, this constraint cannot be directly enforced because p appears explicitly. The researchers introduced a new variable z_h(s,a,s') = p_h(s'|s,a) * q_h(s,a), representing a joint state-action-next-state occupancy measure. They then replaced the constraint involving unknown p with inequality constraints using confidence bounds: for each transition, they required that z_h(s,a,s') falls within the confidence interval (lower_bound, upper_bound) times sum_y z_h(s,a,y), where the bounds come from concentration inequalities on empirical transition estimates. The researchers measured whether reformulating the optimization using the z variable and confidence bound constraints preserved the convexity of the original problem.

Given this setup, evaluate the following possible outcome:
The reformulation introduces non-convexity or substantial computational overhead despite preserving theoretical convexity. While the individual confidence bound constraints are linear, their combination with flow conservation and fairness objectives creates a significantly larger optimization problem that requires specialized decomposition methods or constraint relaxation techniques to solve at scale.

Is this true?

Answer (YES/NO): NO